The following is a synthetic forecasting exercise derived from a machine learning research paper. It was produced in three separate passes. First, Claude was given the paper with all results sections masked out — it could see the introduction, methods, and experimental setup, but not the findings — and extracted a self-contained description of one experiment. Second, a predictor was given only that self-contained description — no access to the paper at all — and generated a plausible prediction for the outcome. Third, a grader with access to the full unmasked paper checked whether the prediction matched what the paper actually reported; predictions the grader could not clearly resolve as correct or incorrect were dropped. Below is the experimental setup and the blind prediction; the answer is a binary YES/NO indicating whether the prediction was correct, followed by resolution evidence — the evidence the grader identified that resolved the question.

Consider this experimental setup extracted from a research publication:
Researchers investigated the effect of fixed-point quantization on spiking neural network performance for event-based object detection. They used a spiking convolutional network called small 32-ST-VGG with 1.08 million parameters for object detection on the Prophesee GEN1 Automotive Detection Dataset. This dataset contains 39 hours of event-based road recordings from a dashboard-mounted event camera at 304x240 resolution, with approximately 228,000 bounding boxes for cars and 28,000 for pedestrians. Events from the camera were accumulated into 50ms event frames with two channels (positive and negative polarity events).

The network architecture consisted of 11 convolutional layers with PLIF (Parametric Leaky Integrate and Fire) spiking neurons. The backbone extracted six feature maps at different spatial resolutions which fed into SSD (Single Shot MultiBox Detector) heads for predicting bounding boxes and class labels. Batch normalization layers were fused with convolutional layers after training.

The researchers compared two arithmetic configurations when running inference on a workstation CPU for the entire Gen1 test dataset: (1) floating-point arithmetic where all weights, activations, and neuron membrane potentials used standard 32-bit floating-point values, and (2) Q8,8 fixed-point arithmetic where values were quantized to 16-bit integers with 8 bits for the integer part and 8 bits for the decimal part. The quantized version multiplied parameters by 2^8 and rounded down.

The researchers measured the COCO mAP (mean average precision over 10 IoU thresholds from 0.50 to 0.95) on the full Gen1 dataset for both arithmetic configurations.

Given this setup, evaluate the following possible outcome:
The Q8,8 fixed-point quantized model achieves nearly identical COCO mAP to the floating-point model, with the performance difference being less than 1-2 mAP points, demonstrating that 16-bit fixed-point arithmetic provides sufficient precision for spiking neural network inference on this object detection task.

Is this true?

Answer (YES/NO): YES